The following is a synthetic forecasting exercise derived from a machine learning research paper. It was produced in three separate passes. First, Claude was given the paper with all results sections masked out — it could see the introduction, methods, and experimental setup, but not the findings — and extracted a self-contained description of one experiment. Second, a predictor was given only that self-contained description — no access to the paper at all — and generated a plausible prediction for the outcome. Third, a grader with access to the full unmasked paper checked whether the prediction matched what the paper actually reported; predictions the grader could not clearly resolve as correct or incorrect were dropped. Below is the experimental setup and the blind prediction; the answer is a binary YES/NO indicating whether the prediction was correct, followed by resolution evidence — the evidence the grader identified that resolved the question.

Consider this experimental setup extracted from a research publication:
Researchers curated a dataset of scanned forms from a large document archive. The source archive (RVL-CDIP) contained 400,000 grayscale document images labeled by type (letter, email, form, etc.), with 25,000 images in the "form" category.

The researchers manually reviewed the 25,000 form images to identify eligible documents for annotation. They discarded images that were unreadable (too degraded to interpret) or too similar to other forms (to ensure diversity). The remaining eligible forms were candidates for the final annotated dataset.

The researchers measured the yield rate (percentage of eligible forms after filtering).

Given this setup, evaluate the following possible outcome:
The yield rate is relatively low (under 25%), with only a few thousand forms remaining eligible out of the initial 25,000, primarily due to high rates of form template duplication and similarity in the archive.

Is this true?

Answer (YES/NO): YES